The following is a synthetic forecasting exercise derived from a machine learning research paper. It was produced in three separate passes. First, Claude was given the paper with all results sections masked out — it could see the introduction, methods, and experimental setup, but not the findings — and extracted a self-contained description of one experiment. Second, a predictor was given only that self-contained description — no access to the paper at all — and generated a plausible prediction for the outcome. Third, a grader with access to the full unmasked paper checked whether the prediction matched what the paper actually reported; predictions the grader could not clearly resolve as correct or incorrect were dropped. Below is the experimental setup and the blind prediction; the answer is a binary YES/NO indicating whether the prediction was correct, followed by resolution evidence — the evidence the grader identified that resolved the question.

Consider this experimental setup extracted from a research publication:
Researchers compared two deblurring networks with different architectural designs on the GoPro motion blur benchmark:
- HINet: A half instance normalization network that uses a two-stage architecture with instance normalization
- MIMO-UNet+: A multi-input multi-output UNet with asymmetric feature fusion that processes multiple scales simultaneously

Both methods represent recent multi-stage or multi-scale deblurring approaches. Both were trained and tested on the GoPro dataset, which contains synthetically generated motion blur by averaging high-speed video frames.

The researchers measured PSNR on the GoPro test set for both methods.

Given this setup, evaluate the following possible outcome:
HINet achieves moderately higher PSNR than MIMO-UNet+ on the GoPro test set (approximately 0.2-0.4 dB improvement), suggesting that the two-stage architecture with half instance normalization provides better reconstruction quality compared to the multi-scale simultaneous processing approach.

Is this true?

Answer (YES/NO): YES